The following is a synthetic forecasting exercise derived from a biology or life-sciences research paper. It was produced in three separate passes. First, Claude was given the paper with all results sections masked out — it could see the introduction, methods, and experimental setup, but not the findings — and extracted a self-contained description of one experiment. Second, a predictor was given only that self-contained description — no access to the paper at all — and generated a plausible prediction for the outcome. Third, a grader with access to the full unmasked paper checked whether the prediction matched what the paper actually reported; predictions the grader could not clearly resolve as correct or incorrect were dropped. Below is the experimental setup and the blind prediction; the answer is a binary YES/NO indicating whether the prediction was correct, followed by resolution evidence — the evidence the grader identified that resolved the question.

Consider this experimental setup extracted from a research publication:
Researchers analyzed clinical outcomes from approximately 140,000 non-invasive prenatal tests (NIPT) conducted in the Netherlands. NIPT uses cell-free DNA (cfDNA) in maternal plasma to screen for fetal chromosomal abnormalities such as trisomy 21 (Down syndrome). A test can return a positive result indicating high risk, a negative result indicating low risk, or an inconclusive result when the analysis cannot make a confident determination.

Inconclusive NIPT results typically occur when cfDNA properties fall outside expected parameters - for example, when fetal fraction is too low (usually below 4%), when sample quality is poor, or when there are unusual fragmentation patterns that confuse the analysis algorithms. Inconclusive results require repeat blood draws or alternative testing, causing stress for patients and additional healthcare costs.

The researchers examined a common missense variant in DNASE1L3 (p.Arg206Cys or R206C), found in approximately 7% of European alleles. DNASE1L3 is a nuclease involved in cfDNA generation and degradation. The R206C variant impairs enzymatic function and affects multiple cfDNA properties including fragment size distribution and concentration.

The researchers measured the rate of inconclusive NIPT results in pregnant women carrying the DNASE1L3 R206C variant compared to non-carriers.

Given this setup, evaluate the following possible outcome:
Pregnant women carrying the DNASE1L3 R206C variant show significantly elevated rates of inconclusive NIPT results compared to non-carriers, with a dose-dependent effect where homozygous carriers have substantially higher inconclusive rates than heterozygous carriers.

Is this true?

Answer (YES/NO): YES